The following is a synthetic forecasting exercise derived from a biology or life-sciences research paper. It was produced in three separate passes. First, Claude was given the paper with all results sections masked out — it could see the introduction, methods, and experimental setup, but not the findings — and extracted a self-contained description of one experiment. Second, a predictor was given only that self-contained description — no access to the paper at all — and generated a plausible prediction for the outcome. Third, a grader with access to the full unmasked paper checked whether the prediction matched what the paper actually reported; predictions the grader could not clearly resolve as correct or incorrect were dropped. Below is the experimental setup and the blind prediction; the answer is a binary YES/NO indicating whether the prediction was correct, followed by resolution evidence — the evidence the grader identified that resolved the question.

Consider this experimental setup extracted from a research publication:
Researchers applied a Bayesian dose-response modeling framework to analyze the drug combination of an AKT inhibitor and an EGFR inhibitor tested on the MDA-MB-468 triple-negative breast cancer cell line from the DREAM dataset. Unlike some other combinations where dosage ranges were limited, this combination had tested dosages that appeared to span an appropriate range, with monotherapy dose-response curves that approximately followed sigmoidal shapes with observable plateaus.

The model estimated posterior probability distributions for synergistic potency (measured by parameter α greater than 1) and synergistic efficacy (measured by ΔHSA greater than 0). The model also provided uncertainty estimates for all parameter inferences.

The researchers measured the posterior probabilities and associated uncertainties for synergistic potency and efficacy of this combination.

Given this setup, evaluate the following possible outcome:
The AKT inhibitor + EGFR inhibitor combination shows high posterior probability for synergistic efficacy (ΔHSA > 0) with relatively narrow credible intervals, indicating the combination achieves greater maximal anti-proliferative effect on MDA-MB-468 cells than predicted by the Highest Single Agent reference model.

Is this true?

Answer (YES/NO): YES